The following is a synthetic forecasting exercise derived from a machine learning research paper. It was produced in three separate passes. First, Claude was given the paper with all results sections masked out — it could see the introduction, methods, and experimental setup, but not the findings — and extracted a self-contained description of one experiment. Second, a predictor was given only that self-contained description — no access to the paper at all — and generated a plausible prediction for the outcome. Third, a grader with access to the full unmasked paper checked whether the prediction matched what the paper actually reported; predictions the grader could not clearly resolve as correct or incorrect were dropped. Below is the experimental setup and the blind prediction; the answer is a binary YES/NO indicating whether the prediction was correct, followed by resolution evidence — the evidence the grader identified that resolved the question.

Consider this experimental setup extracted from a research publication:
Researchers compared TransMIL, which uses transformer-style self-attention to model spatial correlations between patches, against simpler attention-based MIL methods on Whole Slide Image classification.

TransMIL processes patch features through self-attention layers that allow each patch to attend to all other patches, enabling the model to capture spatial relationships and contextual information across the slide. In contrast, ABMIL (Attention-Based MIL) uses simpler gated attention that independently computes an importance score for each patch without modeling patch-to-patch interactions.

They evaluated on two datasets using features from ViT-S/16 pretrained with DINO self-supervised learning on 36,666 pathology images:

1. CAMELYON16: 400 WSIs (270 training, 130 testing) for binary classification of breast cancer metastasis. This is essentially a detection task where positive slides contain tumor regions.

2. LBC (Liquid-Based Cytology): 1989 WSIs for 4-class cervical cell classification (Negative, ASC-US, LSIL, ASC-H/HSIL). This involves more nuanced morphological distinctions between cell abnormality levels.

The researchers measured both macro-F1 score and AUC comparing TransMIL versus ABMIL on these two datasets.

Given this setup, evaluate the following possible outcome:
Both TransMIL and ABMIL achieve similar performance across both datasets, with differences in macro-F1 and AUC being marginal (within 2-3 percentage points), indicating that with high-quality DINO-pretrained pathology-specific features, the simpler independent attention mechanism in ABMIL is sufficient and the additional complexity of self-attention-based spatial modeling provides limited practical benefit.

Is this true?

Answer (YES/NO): NO